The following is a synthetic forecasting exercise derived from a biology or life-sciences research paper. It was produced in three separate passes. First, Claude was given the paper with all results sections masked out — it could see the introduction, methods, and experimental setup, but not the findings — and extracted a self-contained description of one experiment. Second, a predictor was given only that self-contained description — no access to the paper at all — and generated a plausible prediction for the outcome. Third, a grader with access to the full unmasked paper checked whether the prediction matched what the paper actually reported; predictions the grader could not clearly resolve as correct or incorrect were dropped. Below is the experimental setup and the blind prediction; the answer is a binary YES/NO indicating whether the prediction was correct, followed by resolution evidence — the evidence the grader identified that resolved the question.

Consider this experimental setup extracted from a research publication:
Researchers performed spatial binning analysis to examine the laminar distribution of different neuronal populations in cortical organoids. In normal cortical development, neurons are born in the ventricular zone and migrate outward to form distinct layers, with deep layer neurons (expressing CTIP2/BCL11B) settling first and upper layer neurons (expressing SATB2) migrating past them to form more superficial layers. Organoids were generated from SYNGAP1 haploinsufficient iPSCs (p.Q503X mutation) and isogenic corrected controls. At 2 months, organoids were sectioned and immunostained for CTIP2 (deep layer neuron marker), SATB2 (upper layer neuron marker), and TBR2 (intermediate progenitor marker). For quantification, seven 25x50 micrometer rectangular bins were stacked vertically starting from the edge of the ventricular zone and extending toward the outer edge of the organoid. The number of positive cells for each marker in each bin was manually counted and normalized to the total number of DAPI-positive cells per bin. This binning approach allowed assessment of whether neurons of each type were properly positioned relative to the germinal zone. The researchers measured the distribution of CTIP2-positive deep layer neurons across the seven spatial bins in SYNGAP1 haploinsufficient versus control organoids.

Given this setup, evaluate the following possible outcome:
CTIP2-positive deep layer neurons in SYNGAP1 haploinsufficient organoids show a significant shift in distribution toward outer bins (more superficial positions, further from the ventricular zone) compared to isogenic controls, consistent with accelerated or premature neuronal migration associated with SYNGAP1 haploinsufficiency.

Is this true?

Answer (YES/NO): NO